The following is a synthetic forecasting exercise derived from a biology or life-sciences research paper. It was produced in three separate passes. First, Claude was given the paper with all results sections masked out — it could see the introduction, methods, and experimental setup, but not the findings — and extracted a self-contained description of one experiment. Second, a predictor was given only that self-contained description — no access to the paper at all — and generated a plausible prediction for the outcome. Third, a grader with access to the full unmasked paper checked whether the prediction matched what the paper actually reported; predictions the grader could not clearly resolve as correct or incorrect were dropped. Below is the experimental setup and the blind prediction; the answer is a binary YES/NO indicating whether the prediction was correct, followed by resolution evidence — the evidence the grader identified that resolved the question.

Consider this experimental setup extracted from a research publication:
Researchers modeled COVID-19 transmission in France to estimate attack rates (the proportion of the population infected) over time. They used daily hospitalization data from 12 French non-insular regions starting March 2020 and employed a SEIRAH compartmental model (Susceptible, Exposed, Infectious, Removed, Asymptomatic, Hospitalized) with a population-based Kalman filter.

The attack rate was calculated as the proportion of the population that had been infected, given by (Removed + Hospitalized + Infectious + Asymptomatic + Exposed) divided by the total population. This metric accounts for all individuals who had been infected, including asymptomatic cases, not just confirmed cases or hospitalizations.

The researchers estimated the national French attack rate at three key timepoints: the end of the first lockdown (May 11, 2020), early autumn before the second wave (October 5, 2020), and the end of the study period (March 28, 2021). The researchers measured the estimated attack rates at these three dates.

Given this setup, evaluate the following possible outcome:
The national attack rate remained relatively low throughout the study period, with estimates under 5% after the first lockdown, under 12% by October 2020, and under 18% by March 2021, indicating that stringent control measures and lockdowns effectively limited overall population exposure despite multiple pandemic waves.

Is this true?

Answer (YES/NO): NO